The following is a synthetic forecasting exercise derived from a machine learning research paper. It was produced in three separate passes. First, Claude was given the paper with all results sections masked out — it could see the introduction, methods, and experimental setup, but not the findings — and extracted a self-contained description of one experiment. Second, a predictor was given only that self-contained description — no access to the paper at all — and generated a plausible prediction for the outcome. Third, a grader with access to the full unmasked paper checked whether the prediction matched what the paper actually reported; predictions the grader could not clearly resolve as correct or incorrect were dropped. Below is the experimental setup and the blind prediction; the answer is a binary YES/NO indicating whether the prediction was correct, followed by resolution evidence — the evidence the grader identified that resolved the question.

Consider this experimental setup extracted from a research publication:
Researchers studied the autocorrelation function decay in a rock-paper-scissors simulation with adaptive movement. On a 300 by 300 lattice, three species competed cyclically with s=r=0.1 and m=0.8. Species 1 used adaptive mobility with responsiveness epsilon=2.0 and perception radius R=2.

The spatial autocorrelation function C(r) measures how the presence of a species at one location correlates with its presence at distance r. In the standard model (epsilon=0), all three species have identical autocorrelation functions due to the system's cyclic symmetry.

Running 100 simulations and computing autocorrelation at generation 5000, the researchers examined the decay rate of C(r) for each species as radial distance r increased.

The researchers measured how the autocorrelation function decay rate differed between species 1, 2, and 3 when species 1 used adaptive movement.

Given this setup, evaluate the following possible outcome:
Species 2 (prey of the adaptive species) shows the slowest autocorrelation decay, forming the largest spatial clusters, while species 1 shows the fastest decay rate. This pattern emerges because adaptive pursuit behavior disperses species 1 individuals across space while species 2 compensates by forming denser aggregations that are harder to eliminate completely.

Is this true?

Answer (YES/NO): NO